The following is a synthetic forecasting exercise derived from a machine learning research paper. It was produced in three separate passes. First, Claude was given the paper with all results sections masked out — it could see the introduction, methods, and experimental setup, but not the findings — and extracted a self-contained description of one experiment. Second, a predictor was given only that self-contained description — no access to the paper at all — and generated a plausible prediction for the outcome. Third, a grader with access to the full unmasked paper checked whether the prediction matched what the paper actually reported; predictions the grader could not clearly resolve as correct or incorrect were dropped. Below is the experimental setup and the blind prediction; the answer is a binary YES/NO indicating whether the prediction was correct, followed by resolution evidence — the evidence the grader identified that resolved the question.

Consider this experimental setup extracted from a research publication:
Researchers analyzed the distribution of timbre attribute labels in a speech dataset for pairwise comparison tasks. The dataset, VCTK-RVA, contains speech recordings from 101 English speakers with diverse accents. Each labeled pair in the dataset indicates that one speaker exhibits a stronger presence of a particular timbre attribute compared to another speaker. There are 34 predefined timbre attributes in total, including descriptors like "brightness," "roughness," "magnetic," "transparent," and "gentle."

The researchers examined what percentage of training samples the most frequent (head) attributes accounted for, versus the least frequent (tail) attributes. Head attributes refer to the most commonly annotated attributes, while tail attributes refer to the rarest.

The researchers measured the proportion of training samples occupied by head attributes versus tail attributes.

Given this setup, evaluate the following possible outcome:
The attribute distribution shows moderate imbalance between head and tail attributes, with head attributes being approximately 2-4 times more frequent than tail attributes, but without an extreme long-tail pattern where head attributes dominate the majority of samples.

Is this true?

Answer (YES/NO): NO